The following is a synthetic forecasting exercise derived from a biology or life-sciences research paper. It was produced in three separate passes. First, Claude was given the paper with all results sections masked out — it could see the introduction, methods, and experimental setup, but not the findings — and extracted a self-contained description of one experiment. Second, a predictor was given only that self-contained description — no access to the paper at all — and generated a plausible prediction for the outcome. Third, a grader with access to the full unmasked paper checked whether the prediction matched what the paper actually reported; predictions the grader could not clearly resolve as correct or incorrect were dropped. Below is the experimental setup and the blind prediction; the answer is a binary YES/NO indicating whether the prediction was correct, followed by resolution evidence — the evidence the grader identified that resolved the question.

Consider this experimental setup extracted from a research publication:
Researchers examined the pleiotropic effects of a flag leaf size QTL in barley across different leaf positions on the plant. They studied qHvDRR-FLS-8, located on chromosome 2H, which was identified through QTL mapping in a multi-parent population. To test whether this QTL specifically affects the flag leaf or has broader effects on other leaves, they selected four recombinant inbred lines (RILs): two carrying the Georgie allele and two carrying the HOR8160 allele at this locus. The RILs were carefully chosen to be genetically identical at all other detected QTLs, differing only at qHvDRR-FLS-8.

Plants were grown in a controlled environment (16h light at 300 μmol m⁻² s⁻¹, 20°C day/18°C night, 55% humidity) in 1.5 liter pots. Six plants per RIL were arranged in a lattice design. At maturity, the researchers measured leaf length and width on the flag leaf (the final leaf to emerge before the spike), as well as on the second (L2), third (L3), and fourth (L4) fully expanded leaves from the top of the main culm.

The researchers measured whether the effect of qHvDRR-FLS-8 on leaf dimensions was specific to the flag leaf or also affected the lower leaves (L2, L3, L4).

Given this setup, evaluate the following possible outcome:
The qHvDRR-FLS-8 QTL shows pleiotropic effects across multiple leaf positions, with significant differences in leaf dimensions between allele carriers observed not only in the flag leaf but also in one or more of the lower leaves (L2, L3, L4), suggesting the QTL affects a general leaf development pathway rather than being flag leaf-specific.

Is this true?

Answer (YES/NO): YES